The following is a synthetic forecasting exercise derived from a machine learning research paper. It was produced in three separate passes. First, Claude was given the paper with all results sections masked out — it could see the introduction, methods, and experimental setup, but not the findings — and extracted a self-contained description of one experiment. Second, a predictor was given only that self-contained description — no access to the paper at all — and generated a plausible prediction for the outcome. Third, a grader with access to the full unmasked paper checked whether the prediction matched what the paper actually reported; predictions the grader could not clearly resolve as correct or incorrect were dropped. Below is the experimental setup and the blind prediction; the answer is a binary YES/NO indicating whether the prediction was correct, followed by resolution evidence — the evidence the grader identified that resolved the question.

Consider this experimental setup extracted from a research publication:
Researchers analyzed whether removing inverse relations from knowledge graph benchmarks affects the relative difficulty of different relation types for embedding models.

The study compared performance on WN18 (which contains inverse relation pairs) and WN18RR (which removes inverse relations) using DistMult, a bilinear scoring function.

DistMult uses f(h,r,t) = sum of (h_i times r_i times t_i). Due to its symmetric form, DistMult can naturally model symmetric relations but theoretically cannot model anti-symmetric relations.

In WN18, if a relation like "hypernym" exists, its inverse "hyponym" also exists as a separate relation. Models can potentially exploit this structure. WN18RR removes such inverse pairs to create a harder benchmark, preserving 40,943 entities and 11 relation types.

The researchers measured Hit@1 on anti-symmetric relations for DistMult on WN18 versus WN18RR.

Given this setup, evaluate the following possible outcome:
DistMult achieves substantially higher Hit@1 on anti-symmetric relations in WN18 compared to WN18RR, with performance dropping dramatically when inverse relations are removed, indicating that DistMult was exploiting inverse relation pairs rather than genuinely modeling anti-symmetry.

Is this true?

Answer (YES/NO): YES